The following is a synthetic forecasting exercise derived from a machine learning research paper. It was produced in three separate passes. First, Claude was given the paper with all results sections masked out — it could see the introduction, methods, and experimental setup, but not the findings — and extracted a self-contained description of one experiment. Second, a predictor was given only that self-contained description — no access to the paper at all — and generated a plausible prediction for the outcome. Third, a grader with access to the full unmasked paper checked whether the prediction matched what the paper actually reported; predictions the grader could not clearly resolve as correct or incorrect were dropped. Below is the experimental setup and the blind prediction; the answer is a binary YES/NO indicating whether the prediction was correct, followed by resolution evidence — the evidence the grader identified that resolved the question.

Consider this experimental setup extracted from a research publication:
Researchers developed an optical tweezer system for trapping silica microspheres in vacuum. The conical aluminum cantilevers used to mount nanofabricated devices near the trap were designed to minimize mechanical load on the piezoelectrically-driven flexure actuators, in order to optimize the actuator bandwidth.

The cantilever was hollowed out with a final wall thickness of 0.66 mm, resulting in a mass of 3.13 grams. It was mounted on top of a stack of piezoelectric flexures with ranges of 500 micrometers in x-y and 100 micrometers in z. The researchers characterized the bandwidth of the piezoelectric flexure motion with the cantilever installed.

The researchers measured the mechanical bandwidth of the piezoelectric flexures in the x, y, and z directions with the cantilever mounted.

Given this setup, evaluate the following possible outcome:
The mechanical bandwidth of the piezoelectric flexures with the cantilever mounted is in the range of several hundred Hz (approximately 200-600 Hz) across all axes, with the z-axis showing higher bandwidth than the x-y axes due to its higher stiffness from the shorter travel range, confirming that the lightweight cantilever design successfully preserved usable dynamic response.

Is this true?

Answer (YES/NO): NO